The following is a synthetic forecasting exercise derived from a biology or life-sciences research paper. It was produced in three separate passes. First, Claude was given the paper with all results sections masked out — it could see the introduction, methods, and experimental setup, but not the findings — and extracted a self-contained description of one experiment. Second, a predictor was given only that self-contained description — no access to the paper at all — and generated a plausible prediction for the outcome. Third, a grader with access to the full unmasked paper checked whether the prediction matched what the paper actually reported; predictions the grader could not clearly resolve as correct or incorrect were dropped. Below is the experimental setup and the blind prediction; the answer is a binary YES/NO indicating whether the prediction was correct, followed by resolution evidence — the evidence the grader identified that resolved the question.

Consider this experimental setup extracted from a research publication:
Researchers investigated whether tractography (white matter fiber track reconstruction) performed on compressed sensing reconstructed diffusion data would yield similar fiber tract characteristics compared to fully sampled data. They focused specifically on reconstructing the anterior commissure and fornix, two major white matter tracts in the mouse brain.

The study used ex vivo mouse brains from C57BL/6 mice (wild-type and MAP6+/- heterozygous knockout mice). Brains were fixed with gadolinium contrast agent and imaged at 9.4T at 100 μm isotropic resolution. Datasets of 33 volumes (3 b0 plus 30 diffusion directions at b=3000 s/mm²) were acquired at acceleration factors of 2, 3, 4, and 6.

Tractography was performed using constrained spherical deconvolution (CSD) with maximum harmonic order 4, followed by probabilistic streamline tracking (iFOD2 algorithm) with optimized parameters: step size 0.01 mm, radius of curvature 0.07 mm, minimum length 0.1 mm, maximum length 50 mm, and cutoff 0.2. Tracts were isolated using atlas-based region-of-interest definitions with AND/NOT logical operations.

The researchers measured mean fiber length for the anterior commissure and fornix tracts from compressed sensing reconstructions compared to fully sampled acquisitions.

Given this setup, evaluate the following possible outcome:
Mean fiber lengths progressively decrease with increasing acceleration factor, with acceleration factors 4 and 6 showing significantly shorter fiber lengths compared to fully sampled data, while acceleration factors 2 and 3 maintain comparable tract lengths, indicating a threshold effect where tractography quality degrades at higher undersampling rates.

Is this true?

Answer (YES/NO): NO